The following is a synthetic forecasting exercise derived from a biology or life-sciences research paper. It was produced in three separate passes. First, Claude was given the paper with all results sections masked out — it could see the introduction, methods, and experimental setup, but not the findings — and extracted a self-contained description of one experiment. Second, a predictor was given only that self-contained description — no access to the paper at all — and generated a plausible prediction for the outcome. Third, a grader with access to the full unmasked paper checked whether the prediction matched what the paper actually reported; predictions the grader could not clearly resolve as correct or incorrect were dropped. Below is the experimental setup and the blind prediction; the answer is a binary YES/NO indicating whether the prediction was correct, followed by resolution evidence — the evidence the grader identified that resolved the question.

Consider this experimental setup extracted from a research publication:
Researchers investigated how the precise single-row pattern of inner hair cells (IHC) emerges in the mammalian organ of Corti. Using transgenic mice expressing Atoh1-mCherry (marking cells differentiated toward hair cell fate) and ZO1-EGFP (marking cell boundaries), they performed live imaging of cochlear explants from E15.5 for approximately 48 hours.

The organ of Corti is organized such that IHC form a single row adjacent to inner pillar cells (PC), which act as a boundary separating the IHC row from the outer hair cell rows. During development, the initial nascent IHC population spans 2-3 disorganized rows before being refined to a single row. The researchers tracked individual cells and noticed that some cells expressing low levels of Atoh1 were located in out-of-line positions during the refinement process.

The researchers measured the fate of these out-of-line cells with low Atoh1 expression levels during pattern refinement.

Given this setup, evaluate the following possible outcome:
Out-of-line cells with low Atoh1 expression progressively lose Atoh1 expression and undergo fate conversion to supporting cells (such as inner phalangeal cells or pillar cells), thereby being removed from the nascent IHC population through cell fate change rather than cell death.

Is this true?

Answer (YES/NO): NO